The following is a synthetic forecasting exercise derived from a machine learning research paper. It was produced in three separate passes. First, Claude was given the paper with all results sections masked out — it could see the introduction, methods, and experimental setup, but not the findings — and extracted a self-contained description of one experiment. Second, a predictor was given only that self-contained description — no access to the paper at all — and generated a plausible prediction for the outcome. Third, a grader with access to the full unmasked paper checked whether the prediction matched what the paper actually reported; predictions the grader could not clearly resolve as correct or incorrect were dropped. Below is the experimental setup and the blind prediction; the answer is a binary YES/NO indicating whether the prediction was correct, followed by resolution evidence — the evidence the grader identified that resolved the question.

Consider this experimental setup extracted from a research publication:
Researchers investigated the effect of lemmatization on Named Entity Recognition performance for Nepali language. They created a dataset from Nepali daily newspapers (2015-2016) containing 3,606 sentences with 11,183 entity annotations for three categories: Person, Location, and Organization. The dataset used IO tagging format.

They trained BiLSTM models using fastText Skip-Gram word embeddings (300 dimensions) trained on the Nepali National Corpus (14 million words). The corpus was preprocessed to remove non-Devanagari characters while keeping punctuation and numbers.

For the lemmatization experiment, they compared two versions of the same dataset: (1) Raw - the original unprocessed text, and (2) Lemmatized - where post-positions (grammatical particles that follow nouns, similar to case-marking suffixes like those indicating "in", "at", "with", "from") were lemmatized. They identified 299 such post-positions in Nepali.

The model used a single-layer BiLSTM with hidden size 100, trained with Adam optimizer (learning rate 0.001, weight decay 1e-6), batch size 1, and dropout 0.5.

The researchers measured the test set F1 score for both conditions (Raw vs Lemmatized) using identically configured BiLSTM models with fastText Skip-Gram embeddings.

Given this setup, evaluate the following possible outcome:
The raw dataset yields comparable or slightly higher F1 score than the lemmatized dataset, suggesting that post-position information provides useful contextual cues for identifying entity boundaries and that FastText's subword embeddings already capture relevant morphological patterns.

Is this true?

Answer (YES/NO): NO